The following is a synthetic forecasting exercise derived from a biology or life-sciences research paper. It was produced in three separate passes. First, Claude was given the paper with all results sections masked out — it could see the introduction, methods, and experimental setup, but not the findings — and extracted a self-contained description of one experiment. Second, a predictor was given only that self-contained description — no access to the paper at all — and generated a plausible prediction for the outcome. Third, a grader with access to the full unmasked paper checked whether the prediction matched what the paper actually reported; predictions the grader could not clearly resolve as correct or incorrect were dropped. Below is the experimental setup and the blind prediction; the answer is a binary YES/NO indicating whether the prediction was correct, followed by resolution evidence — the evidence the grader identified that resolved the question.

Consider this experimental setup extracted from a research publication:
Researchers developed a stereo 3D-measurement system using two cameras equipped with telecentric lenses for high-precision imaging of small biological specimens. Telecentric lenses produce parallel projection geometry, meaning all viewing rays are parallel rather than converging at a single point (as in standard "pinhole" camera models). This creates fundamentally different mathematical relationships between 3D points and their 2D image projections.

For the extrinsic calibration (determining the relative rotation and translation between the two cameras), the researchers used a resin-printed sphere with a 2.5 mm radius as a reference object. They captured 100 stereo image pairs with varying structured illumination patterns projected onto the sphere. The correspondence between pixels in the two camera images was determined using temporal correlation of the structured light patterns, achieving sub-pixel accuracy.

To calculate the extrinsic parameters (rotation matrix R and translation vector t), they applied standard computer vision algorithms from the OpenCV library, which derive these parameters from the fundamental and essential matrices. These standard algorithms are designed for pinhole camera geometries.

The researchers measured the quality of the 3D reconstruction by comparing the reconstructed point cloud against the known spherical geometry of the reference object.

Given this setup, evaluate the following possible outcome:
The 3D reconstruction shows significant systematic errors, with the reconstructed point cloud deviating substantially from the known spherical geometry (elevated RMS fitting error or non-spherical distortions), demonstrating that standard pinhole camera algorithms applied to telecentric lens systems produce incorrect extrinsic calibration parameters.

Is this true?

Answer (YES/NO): YES